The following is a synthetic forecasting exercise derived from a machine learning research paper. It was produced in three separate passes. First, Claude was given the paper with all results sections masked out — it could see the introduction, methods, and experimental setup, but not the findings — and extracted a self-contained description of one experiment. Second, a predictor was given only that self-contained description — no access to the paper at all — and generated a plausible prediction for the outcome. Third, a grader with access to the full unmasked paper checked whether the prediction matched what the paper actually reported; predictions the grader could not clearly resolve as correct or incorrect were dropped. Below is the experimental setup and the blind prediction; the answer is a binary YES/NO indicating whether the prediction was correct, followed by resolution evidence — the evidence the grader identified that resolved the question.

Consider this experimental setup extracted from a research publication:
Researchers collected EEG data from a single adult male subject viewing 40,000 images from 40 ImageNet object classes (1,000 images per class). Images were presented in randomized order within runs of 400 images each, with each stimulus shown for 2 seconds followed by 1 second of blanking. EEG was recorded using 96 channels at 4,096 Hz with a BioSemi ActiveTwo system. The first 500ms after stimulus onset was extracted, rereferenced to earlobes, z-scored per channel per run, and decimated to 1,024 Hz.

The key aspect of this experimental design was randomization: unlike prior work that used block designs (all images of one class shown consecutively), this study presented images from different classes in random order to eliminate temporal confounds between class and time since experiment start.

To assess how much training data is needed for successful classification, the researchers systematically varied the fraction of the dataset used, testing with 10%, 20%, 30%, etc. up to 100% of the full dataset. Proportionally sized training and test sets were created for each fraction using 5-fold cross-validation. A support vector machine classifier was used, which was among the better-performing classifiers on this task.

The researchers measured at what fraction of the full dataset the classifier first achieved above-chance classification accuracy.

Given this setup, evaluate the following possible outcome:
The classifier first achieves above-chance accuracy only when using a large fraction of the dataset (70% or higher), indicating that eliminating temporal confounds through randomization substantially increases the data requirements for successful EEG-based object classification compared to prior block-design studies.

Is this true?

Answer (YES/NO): NO